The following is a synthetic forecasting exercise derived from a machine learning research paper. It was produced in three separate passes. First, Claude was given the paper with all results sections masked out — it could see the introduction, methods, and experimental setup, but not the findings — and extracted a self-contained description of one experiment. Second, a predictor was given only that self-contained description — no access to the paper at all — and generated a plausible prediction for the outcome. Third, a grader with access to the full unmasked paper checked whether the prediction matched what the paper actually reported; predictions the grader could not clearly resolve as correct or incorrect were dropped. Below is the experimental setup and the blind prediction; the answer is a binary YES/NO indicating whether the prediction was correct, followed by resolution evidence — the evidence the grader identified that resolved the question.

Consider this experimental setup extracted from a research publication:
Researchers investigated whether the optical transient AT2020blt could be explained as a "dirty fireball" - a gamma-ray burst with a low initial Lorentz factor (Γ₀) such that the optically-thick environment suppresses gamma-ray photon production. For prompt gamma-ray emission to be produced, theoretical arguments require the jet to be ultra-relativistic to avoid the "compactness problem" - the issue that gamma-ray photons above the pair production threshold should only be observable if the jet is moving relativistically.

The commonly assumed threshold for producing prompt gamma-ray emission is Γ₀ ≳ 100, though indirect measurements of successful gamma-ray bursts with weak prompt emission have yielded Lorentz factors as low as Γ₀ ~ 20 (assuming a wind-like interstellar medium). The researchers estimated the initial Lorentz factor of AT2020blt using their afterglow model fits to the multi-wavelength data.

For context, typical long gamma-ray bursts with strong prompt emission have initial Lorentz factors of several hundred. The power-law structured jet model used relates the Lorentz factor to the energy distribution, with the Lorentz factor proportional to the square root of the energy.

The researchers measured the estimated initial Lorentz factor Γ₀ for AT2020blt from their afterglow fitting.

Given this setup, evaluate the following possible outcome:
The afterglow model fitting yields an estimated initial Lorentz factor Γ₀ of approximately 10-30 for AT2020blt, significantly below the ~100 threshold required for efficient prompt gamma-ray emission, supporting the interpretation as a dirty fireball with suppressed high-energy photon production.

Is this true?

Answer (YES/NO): NO